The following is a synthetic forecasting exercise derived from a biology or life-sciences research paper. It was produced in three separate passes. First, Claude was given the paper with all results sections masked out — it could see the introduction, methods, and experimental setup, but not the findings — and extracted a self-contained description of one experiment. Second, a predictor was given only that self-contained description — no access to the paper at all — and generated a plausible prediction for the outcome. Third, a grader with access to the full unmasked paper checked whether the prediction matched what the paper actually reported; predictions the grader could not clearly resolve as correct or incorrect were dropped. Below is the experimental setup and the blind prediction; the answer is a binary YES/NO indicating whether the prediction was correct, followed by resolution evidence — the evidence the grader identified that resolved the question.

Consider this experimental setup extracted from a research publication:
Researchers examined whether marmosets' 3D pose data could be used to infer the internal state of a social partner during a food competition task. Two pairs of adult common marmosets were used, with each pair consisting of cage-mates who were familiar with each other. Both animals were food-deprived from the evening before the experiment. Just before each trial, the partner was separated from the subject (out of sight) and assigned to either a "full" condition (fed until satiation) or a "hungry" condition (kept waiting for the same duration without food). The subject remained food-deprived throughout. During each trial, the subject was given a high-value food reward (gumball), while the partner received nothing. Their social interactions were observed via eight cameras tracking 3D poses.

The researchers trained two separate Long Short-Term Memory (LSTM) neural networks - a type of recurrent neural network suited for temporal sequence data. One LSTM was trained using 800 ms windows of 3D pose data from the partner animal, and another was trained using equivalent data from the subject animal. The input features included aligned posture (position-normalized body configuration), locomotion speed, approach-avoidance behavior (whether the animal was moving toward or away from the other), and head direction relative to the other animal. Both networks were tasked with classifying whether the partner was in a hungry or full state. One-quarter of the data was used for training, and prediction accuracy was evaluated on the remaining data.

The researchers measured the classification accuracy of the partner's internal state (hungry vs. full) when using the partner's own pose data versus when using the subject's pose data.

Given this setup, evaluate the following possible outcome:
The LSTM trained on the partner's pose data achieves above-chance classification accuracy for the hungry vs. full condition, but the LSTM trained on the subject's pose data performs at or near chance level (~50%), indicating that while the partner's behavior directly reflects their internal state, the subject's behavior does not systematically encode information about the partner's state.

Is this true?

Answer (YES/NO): NO